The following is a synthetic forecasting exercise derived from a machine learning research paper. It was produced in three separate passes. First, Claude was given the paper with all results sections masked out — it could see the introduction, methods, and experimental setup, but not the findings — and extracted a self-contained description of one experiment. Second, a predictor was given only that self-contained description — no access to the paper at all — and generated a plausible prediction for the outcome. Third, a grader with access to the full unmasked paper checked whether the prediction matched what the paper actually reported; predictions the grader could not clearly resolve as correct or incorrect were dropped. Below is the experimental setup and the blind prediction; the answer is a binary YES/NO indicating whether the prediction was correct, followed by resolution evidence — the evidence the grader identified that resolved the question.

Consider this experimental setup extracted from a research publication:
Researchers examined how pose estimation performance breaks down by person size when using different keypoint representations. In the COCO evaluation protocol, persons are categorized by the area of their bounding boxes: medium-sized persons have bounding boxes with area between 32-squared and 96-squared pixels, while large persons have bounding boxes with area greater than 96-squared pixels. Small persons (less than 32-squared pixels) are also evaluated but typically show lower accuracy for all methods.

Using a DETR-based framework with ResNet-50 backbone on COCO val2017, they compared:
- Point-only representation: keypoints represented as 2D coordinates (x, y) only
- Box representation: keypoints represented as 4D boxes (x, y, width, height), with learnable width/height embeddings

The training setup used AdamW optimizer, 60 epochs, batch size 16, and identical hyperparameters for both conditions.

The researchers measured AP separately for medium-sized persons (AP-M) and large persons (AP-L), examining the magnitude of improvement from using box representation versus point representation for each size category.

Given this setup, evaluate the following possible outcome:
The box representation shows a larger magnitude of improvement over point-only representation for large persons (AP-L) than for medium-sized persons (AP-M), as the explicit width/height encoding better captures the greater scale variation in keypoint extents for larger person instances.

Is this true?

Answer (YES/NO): YES